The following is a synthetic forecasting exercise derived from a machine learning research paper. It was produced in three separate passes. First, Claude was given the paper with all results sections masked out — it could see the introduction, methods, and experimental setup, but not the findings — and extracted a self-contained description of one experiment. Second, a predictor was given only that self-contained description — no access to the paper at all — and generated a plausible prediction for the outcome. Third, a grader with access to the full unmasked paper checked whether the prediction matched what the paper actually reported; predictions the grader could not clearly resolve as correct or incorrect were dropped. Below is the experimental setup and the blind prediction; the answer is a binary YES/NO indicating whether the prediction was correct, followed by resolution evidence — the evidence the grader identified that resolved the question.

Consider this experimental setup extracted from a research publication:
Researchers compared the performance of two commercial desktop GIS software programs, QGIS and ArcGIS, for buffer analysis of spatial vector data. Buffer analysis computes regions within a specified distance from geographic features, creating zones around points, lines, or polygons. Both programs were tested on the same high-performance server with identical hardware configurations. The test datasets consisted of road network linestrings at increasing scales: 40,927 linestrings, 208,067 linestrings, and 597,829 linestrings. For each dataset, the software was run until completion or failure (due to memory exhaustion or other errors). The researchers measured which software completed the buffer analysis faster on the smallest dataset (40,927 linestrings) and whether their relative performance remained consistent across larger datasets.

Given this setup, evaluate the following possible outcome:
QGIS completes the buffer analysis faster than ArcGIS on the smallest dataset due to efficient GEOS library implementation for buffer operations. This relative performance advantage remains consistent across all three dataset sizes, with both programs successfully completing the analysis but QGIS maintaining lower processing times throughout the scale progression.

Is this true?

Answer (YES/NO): NO